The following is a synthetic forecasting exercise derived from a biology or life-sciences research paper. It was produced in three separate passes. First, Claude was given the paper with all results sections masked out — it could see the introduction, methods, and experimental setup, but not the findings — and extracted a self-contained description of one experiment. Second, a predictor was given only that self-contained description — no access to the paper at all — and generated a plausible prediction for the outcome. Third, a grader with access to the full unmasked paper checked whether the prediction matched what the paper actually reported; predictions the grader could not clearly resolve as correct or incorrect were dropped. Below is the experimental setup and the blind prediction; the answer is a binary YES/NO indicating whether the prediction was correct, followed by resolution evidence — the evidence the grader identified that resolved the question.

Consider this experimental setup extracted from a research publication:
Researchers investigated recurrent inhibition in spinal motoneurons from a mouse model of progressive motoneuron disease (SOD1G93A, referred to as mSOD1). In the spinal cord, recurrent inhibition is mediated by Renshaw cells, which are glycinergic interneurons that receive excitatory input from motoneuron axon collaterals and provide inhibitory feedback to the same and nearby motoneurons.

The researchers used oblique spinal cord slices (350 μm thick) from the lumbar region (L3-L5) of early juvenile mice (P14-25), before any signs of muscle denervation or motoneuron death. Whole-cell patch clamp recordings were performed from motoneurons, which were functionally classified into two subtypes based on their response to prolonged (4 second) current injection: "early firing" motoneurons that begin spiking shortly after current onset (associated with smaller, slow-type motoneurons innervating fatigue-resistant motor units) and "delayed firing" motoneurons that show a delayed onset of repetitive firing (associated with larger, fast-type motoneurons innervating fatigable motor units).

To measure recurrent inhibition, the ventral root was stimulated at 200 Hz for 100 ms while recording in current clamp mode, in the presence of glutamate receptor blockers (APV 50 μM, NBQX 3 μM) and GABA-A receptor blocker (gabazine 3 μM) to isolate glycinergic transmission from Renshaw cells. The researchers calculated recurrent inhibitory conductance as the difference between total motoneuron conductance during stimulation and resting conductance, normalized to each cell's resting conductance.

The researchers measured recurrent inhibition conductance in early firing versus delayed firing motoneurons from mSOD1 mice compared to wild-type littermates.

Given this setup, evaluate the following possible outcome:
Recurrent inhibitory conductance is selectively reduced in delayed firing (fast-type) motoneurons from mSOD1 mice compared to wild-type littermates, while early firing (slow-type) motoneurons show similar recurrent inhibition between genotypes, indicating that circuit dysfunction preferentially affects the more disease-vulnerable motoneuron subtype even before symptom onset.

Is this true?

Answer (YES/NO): YES